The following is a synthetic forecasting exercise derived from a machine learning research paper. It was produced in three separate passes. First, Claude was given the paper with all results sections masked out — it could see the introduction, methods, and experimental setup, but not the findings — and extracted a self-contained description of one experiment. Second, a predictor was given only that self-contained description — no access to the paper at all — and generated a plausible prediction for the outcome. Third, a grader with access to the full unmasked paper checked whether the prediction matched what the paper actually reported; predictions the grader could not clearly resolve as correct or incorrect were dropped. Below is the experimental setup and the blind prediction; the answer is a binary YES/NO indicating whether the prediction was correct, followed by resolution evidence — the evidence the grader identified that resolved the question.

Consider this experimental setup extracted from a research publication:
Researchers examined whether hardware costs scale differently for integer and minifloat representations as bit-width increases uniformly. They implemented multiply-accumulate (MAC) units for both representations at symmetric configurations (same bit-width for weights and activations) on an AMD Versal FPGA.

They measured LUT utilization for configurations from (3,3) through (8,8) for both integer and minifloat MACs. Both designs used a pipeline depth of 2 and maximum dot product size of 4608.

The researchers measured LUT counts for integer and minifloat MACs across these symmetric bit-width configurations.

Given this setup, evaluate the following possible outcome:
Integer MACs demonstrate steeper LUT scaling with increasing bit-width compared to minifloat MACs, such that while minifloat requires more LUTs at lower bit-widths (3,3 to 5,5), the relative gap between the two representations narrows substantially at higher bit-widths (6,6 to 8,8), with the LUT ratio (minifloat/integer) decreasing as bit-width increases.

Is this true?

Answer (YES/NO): NO